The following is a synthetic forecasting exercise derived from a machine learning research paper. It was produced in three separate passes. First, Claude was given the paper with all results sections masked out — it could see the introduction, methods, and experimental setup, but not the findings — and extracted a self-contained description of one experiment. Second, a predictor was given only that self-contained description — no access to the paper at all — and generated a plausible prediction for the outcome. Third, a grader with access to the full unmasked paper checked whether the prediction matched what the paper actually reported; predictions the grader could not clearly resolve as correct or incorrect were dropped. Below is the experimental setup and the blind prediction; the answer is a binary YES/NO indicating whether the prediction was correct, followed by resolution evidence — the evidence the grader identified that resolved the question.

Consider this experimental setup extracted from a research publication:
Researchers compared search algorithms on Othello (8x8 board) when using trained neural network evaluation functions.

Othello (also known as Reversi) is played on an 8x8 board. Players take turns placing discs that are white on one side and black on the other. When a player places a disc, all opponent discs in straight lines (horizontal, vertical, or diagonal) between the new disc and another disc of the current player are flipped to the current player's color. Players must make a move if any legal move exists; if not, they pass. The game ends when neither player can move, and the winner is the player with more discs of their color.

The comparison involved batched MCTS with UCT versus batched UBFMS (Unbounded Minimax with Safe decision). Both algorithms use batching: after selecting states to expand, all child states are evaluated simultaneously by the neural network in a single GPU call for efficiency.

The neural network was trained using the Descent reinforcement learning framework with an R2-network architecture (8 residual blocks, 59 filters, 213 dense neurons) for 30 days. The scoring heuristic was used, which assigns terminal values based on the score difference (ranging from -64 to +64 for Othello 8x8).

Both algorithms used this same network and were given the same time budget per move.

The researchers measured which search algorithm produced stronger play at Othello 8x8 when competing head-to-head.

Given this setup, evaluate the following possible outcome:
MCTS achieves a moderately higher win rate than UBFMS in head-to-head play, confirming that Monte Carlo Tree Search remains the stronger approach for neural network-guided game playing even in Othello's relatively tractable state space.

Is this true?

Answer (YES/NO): NO